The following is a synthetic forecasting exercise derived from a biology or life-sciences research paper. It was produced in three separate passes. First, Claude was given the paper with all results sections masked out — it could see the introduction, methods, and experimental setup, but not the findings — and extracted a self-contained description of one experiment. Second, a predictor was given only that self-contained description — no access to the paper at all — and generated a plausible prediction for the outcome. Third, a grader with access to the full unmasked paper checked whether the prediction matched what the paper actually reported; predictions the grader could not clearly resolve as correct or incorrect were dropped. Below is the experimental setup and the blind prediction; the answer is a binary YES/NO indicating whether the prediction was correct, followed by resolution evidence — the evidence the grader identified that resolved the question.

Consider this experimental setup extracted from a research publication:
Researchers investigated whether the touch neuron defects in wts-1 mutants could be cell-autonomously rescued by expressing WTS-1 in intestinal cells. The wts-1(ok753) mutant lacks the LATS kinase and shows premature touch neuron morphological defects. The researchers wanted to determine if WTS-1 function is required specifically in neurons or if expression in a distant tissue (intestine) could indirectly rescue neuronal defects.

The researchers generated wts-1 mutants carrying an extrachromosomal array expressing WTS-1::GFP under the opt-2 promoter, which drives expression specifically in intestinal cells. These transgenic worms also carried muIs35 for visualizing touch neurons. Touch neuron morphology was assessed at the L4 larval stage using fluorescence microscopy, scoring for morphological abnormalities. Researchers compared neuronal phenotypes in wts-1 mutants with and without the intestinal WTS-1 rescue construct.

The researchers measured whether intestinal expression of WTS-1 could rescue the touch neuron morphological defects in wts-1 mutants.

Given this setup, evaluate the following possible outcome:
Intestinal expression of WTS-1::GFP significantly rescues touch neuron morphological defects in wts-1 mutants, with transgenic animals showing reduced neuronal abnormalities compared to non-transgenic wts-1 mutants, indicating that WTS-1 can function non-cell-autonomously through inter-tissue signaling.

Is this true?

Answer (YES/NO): NO